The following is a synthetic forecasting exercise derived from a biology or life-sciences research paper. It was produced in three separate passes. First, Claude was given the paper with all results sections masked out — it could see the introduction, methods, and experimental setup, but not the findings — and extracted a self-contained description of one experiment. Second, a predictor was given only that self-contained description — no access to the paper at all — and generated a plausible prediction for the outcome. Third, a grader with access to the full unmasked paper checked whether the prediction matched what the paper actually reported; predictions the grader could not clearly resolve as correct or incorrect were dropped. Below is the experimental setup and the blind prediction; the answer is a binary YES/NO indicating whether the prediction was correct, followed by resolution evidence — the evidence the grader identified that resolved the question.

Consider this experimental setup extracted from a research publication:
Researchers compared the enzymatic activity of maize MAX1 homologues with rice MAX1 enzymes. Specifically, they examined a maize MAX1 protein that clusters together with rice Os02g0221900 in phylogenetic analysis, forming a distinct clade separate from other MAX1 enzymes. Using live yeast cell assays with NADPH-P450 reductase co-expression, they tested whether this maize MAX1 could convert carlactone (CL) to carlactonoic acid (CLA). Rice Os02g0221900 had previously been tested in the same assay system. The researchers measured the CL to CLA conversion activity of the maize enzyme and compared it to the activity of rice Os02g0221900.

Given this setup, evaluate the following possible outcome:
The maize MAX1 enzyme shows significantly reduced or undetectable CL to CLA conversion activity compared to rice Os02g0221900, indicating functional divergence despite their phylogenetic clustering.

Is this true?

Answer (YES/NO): NO